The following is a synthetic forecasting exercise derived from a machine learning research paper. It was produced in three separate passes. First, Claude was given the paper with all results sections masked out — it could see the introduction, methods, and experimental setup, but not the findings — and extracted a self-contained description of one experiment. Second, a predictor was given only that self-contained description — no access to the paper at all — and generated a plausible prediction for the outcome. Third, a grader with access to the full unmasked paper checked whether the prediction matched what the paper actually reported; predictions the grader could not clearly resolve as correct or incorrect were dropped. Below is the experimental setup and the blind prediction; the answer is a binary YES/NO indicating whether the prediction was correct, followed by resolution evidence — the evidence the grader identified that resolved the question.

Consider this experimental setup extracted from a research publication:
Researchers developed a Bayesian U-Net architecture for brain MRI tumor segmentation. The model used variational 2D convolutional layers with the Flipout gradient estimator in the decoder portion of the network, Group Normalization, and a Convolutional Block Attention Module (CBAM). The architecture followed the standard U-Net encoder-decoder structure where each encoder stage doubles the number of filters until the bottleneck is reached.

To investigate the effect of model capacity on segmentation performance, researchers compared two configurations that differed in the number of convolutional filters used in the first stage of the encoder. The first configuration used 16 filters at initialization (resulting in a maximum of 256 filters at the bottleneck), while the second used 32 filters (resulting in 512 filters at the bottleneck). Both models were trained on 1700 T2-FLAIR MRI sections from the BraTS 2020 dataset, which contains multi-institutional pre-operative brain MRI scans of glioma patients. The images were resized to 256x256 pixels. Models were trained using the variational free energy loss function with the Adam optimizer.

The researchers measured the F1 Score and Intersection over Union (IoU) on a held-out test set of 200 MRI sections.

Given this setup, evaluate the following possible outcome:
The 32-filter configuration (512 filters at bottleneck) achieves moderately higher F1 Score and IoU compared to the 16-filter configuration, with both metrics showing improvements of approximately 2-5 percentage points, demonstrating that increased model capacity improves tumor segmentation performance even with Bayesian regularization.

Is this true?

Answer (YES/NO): YES